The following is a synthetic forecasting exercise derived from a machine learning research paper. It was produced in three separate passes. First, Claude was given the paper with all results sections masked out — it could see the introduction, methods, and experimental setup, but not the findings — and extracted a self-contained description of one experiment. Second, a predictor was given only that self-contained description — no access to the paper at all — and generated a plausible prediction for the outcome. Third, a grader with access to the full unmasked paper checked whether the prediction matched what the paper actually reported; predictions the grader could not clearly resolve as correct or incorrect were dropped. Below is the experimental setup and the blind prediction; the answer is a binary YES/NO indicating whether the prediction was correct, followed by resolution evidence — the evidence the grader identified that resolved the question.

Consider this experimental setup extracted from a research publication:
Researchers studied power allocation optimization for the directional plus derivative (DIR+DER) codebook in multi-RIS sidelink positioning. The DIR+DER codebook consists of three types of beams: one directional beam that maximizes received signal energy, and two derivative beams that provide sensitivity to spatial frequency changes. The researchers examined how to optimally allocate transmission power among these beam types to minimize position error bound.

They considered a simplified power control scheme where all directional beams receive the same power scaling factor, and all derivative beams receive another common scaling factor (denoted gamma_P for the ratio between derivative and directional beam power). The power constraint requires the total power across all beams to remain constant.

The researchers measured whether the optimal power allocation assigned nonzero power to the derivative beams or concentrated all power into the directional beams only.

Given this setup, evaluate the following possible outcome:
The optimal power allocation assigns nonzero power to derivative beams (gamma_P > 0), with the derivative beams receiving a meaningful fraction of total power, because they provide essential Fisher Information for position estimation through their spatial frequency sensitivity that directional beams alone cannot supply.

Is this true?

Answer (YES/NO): YES